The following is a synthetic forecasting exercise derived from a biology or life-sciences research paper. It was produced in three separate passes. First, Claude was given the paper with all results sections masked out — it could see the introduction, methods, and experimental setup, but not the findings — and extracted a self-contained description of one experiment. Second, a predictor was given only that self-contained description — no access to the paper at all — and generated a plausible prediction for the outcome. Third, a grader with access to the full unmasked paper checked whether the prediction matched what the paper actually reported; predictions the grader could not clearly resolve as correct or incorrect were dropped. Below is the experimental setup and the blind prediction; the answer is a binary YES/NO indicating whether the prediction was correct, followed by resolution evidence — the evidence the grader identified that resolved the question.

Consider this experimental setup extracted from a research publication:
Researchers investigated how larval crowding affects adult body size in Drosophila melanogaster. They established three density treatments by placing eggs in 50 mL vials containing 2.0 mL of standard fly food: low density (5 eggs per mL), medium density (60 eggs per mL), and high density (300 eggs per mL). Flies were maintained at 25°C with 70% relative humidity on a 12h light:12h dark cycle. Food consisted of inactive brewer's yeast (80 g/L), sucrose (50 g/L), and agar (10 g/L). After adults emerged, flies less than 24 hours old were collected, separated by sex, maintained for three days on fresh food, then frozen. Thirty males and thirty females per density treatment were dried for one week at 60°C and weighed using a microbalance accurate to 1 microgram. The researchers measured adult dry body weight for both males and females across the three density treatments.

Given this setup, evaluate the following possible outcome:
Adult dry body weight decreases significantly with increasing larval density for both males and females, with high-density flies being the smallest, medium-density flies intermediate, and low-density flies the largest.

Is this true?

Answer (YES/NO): NO